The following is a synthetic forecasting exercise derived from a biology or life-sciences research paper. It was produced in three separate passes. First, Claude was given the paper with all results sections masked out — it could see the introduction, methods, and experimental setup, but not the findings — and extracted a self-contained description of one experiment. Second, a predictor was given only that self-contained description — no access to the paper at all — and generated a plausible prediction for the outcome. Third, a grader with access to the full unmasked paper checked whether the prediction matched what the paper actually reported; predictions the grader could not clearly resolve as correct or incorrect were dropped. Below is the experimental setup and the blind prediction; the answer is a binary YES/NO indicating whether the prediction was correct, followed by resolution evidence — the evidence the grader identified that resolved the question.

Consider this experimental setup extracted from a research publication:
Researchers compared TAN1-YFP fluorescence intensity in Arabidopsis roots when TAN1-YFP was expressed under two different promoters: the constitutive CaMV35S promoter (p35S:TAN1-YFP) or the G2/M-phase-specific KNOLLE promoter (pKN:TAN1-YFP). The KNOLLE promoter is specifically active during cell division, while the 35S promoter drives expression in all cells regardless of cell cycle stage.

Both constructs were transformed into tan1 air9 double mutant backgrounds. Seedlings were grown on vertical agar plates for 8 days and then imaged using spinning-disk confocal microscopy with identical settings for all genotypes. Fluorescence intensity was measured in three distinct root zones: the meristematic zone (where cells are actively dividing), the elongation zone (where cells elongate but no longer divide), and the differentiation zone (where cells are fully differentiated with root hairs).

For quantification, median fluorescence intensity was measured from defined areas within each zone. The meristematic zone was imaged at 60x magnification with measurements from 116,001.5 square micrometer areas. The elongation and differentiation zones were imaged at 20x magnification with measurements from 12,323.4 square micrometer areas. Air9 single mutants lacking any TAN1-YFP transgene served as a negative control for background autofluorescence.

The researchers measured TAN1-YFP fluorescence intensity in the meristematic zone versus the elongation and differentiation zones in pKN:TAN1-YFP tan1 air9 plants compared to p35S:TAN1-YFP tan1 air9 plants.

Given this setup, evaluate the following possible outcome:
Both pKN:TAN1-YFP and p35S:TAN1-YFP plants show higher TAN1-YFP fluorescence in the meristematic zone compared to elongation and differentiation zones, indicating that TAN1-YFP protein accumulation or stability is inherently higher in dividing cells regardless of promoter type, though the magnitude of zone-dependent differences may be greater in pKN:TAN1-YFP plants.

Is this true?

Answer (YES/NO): NO